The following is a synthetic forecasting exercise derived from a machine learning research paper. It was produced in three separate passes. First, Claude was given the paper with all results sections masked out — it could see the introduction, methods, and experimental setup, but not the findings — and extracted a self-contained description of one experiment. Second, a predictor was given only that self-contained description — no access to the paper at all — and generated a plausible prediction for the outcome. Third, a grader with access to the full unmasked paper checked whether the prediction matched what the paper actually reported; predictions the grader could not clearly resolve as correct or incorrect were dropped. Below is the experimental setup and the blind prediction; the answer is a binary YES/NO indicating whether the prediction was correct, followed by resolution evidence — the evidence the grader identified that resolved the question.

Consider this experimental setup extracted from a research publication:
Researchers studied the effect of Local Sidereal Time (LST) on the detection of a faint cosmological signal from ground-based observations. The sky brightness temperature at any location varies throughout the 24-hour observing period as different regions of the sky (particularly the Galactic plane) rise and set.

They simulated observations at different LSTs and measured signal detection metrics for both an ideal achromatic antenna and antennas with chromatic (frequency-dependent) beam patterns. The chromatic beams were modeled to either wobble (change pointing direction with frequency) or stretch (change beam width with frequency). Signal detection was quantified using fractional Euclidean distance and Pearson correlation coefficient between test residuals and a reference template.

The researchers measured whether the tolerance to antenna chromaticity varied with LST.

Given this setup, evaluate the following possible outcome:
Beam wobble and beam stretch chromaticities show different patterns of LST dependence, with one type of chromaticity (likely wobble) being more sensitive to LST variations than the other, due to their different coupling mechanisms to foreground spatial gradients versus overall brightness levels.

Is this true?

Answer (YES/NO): YES